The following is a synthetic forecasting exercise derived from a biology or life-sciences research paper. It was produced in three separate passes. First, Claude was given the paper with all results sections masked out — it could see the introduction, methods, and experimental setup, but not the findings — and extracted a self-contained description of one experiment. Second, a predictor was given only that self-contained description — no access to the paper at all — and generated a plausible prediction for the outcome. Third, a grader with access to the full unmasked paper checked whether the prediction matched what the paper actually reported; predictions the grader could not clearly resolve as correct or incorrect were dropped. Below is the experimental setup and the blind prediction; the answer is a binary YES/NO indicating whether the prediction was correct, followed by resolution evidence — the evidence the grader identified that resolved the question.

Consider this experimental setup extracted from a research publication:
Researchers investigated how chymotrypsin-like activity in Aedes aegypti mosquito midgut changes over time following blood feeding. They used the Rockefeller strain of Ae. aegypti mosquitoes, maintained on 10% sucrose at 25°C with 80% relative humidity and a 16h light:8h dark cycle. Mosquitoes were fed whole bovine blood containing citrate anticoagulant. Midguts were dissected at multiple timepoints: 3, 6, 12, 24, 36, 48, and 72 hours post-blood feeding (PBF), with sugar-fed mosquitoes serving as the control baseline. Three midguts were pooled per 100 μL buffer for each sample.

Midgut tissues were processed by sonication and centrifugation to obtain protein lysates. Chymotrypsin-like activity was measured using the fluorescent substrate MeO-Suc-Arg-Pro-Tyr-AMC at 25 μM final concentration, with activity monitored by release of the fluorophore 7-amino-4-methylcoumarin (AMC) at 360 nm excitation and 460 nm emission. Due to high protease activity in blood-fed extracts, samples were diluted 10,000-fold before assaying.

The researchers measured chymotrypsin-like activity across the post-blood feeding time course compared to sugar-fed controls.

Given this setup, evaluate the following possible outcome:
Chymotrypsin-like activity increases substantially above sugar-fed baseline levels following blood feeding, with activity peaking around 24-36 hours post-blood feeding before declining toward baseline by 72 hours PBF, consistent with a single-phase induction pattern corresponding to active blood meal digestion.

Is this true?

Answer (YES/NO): NO